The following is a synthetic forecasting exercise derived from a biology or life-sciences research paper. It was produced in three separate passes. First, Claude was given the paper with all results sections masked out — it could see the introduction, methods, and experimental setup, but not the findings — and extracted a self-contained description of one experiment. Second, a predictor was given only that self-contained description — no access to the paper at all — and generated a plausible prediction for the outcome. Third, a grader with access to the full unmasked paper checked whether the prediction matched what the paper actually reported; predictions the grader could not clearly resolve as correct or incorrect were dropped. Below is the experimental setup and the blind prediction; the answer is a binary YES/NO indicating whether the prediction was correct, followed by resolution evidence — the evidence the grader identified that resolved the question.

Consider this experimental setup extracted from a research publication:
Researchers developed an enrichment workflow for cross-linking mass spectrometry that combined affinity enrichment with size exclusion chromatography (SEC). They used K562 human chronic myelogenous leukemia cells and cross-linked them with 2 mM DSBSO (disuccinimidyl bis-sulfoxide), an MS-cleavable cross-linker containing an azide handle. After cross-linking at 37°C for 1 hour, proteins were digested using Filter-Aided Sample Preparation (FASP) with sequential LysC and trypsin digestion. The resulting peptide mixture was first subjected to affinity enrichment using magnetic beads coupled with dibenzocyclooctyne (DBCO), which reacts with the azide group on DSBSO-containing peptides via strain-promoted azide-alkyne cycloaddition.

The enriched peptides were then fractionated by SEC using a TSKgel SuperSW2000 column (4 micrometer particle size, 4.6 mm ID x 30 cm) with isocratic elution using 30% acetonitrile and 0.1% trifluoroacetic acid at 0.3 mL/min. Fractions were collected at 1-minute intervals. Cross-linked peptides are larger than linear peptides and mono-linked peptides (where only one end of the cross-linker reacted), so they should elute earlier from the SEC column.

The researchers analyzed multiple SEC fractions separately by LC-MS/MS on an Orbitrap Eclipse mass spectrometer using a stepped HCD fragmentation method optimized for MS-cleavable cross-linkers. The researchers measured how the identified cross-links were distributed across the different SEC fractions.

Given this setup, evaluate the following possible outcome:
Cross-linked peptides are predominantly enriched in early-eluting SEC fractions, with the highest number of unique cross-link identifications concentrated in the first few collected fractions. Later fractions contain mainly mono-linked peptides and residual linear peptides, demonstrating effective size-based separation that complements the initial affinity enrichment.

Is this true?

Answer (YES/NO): YES